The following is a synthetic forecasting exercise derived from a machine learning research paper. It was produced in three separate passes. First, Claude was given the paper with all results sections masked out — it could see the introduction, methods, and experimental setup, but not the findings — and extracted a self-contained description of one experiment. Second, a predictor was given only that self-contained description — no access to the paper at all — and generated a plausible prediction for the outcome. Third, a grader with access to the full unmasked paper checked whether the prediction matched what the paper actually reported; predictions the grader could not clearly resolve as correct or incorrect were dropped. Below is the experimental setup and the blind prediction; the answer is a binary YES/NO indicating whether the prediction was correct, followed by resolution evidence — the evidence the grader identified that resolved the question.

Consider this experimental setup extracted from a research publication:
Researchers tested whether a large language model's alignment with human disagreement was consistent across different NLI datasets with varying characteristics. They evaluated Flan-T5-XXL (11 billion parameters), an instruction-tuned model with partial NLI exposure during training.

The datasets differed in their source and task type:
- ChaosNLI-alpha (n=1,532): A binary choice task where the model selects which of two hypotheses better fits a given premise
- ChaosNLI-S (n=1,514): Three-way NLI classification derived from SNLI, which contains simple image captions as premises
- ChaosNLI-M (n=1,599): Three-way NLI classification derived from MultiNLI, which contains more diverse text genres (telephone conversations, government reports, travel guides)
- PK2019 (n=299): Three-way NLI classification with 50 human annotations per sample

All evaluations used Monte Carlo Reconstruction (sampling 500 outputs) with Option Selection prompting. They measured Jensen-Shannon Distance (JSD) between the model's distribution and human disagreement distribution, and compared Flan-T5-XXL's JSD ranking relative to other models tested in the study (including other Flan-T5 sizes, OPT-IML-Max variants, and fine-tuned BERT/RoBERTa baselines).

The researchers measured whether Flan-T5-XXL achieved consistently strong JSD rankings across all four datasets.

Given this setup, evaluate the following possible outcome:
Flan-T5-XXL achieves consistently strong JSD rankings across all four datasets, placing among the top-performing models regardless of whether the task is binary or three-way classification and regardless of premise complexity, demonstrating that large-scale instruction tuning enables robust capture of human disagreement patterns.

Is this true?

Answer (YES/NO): NO